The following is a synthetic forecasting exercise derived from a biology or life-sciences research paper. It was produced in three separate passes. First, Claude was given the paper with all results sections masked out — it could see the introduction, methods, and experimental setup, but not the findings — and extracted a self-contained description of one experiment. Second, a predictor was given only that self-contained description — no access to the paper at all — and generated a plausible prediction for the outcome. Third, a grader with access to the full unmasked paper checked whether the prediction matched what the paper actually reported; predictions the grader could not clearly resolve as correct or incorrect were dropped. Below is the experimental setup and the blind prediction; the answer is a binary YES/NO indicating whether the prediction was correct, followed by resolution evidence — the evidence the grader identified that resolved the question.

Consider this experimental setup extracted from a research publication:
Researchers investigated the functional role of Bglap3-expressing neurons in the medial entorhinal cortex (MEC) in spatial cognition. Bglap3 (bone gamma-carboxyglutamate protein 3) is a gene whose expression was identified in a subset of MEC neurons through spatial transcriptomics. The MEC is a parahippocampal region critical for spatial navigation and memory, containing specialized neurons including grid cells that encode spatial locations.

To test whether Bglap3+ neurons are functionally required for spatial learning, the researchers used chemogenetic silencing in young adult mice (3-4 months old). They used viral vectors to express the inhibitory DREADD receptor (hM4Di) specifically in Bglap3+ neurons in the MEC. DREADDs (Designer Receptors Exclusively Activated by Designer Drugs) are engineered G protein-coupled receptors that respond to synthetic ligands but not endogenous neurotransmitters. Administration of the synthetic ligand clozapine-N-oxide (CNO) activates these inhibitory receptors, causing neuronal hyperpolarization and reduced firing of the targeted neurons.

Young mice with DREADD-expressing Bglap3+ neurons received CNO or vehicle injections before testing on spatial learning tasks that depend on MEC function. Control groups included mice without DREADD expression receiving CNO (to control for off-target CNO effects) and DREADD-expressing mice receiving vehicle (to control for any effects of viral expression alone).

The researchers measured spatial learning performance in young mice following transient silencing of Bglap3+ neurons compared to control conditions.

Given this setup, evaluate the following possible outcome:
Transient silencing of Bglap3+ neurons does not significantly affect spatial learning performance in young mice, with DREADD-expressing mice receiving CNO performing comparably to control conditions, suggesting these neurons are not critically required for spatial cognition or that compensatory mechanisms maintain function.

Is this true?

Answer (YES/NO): NO